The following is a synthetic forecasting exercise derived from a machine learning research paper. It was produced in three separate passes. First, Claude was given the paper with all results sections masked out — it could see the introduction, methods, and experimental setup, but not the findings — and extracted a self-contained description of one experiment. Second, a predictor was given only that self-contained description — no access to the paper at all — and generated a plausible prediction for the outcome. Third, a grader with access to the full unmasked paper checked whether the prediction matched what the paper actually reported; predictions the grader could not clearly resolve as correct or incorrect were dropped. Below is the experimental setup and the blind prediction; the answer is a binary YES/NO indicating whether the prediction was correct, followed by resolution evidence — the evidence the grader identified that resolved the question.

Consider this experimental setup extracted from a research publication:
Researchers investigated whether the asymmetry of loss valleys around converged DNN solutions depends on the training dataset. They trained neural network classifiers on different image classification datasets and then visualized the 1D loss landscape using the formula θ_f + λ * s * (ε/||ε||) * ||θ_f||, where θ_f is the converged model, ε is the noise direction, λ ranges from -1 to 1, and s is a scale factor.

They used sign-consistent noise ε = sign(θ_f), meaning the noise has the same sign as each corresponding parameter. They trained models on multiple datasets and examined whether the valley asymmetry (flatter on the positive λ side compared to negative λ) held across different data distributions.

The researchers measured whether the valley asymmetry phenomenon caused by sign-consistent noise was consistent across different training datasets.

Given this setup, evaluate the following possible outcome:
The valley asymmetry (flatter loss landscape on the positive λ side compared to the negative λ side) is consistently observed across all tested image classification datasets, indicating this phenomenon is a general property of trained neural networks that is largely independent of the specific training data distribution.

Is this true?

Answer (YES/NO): YES